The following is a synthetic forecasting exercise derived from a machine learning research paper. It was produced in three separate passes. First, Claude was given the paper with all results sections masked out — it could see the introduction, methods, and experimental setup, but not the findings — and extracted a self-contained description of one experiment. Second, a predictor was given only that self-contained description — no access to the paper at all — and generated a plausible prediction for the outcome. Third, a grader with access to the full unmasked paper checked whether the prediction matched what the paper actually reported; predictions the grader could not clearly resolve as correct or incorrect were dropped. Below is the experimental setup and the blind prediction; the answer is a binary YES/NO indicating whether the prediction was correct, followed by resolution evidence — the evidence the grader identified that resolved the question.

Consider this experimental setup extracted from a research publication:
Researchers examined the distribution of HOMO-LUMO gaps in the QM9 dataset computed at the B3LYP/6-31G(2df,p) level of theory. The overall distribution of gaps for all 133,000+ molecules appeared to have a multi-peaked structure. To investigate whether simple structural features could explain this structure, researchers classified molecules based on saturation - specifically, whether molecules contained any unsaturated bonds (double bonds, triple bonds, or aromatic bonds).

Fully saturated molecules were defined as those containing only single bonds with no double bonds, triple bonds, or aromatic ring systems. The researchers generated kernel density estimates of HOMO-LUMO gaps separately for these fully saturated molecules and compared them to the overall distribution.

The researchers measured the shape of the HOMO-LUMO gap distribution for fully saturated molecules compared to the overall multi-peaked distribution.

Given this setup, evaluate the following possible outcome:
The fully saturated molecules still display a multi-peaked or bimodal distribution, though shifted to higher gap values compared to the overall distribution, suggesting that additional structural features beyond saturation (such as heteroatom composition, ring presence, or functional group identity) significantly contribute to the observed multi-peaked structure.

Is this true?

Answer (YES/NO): NO